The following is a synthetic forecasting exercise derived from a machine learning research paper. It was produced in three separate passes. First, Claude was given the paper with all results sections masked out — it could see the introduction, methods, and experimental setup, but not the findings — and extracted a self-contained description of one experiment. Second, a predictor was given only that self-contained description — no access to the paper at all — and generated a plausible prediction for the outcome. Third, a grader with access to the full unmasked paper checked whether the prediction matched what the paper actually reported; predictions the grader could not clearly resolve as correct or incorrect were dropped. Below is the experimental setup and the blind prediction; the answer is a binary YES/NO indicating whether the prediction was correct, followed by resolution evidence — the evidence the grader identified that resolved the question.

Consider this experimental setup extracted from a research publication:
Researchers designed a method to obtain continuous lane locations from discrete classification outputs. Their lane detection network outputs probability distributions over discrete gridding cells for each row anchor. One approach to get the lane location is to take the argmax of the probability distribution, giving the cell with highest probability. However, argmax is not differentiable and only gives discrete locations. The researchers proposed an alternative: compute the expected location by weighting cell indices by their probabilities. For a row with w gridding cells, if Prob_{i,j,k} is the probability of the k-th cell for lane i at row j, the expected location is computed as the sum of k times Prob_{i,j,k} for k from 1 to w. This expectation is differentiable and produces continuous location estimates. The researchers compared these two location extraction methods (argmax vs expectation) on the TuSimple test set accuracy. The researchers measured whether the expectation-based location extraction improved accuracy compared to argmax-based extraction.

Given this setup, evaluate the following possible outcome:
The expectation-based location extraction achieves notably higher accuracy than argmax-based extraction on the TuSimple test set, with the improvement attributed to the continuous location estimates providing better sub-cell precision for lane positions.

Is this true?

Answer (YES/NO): NO